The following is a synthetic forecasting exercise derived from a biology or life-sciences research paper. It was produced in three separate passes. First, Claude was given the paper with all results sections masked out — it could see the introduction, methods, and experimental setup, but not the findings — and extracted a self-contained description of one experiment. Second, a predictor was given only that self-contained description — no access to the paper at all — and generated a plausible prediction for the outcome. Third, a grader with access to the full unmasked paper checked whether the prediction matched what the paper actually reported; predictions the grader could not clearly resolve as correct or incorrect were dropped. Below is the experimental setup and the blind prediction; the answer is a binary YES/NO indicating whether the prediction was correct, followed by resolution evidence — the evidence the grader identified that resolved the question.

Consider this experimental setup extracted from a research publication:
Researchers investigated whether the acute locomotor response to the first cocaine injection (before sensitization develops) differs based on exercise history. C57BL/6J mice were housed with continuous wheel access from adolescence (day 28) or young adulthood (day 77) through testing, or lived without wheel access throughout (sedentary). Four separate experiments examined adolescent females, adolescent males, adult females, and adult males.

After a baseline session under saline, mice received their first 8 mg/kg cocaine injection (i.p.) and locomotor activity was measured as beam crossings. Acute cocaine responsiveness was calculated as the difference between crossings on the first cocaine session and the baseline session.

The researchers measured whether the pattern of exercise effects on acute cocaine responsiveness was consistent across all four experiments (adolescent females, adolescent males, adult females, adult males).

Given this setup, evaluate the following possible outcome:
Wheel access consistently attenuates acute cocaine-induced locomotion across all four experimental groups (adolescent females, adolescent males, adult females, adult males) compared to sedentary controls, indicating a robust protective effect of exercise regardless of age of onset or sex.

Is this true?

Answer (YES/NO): NO